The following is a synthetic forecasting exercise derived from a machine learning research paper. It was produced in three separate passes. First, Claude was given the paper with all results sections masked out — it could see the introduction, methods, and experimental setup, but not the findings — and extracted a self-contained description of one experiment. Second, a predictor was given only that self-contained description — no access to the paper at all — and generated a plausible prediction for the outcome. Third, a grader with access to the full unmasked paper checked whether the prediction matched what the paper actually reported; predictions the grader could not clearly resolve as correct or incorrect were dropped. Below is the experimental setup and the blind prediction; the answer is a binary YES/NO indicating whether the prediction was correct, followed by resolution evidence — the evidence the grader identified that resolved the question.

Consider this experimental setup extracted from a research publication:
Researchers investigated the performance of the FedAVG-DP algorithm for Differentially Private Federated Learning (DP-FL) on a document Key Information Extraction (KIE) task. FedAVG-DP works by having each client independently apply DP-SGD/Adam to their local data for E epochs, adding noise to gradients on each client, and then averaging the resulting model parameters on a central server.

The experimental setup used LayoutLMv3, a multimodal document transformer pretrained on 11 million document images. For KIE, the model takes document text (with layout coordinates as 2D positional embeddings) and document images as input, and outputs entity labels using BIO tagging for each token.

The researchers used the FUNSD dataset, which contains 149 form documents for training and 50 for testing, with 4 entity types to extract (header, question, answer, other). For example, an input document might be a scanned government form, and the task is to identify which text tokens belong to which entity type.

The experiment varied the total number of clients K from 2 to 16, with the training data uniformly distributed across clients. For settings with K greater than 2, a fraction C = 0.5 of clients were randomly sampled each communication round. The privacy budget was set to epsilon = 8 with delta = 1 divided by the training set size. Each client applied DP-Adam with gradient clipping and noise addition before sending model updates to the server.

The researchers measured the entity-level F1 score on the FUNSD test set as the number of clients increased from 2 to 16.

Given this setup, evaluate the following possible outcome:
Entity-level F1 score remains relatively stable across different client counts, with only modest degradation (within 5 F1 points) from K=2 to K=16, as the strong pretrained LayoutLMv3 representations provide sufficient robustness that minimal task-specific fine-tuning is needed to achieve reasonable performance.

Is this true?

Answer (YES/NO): NO